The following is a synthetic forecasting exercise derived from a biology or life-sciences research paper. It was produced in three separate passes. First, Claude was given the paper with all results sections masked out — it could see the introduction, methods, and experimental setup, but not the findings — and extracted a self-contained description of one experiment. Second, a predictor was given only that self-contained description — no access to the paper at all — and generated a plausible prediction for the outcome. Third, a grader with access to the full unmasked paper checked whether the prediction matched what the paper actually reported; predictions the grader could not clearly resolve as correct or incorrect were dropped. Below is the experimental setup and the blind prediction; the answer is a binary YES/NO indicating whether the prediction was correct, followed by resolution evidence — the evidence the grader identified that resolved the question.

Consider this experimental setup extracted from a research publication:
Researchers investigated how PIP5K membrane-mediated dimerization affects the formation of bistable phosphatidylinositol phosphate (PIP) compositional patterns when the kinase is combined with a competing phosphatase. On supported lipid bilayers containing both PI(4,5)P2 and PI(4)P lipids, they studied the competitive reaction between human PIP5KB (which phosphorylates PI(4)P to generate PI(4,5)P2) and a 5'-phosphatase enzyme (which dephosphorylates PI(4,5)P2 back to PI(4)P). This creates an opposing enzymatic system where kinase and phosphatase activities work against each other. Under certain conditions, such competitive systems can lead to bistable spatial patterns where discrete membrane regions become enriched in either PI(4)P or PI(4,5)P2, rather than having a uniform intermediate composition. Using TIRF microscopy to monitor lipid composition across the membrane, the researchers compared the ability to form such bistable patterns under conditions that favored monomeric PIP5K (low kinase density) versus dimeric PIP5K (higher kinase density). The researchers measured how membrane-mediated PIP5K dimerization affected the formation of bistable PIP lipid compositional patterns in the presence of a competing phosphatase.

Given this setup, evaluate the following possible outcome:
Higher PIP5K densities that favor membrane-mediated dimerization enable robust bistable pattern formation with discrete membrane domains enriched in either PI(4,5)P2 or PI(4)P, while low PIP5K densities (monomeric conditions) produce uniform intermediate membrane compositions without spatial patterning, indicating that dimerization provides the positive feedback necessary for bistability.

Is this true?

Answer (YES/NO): NO